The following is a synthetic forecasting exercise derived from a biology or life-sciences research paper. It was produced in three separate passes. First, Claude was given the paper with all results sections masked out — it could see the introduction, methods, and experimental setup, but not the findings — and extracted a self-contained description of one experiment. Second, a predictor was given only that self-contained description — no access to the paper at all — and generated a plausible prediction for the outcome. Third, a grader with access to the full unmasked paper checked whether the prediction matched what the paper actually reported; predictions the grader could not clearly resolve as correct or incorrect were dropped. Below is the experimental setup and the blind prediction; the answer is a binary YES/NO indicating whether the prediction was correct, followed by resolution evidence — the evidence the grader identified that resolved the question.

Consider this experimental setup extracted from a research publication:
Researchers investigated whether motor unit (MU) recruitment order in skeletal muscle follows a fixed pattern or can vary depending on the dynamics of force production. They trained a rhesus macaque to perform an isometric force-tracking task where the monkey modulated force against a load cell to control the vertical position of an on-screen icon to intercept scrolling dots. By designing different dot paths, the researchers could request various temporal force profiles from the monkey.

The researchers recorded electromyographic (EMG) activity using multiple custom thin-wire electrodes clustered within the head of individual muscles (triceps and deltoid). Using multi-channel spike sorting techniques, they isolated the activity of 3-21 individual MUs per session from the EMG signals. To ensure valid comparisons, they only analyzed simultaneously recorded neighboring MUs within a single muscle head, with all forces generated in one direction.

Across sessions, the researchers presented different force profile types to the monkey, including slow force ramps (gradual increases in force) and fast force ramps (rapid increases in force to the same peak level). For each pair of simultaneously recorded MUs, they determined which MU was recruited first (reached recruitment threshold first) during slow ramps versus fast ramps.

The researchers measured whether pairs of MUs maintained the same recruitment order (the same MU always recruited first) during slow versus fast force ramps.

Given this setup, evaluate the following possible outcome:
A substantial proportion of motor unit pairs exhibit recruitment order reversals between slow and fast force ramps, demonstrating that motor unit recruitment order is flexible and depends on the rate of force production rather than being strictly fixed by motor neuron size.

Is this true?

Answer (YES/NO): YES